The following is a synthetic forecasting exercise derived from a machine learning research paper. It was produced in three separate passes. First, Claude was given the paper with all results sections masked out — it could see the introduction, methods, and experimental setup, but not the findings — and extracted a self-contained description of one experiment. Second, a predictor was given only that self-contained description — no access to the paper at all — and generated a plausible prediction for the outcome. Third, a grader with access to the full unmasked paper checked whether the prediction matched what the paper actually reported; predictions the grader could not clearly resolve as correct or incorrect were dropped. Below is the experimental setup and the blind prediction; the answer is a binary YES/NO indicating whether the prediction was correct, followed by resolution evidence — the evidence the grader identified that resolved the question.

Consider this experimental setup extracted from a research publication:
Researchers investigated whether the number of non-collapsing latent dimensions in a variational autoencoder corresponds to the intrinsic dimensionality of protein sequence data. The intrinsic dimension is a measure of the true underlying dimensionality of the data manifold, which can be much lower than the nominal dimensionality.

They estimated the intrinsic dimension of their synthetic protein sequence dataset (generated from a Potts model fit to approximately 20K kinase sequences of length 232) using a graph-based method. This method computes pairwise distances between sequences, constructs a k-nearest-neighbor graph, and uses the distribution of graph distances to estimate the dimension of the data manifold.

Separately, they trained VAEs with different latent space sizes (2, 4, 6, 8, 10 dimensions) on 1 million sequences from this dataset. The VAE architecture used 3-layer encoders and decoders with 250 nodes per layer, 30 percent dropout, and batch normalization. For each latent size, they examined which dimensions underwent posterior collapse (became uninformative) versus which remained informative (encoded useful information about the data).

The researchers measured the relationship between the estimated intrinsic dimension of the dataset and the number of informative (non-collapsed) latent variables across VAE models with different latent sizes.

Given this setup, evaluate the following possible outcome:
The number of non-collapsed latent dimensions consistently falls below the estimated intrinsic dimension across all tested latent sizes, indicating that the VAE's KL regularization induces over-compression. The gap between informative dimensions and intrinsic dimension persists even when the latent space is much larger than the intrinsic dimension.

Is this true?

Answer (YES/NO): NO